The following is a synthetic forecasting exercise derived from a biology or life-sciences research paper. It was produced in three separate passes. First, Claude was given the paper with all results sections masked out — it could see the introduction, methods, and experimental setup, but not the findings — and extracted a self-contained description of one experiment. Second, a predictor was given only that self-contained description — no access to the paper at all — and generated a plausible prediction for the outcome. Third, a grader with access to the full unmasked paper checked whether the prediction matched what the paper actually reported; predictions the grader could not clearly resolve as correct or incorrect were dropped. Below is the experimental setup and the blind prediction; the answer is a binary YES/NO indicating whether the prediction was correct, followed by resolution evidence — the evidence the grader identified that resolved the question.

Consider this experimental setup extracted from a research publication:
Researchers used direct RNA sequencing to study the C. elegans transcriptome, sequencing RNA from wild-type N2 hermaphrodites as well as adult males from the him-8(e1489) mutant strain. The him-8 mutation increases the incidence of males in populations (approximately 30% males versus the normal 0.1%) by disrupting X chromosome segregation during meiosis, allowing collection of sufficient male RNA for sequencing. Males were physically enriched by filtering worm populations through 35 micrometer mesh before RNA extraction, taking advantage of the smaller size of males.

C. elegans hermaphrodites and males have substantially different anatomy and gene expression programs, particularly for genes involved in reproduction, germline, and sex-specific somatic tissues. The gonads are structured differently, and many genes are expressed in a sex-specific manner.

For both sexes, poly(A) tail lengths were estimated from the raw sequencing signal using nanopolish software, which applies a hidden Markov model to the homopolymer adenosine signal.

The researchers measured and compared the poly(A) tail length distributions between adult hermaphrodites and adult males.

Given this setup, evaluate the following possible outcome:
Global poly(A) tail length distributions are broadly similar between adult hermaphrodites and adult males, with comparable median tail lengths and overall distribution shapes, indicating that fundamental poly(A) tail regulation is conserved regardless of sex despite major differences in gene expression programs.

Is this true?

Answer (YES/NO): YES